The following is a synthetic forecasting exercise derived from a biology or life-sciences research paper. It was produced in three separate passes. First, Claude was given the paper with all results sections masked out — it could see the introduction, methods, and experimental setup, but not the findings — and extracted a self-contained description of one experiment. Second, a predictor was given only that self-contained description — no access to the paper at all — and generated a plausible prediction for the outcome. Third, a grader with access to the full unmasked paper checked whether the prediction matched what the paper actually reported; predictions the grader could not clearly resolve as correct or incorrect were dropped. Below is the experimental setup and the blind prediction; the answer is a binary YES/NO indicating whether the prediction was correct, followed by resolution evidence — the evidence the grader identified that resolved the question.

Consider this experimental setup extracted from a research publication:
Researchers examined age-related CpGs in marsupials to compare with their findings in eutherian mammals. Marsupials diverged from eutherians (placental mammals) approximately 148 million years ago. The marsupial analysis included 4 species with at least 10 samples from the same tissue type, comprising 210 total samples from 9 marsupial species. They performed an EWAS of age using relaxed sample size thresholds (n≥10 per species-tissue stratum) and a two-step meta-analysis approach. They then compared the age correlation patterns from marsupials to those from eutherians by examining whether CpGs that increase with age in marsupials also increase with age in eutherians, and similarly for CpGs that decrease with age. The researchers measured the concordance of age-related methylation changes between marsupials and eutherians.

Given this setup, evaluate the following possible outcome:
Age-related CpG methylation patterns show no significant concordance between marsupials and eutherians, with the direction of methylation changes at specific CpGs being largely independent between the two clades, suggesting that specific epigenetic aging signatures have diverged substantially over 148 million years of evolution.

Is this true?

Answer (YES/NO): NO